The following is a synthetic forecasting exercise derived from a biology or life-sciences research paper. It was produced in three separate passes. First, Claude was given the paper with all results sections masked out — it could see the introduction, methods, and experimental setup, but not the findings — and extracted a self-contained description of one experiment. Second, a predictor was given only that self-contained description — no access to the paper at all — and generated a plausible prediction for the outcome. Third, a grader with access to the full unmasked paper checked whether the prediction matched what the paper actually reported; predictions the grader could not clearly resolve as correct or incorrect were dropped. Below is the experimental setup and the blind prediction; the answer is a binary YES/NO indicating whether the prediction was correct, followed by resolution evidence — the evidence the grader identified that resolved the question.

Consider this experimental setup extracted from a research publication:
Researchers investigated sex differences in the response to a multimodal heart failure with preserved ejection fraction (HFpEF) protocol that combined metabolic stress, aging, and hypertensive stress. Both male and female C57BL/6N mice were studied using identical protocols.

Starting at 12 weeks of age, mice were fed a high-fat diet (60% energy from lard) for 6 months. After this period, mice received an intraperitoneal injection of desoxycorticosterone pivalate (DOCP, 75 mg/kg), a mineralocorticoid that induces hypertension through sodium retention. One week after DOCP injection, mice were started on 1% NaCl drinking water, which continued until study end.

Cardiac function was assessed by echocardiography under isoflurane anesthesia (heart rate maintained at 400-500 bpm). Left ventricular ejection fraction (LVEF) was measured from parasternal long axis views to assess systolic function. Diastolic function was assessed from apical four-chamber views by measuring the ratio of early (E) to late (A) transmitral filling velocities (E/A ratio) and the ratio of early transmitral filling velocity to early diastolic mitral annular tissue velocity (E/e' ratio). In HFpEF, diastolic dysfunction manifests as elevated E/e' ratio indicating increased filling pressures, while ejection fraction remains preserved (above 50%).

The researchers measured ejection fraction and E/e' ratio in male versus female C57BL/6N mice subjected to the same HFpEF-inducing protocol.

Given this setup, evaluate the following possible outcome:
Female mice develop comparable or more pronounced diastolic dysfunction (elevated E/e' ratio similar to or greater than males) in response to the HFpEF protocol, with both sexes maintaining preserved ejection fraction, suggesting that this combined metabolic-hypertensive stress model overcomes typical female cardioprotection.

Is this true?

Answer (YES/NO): YES